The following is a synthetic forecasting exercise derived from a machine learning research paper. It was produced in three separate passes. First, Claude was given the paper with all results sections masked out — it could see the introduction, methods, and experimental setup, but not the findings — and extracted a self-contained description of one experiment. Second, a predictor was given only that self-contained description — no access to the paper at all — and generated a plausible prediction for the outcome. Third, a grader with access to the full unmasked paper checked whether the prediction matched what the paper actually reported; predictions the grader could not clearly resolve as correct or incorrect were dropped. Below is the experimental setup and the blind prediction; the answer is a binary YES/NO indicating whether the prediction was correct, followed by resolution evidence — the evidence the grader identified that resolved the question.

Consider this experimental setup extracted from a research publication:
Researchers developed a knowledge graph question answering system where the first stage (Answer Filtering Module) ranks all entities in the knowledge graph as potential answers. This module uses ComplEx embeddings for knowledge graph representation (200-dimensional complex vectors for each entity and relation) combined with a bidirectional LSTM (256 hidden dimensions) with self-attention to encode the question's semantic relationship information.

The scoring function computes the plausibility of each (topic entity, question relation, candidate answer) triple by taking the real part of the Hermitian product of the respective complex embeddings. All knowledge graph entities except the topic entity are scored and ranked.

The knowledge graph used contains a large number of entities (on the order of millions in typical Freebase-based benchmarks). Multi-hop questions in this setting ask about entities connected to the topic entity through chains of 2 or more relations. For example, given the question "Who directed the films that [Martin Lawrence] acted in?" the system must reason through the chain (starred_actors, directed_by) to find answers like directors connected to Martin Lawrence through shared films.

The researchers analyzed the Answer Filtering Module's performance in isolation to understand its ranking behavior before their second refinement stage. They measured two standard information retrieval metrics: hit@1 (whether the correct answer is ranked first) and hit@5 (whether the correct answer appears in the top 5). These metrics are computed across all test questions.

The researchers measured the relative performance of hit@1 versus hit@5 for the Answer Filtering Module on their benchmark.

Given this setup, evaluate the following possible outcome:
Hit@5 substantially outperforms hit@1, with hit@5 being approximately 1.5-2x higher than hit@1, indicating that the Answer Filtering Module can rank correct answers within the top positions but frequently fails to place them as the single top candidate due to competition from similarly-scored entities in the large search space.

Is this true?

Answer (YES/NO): NO